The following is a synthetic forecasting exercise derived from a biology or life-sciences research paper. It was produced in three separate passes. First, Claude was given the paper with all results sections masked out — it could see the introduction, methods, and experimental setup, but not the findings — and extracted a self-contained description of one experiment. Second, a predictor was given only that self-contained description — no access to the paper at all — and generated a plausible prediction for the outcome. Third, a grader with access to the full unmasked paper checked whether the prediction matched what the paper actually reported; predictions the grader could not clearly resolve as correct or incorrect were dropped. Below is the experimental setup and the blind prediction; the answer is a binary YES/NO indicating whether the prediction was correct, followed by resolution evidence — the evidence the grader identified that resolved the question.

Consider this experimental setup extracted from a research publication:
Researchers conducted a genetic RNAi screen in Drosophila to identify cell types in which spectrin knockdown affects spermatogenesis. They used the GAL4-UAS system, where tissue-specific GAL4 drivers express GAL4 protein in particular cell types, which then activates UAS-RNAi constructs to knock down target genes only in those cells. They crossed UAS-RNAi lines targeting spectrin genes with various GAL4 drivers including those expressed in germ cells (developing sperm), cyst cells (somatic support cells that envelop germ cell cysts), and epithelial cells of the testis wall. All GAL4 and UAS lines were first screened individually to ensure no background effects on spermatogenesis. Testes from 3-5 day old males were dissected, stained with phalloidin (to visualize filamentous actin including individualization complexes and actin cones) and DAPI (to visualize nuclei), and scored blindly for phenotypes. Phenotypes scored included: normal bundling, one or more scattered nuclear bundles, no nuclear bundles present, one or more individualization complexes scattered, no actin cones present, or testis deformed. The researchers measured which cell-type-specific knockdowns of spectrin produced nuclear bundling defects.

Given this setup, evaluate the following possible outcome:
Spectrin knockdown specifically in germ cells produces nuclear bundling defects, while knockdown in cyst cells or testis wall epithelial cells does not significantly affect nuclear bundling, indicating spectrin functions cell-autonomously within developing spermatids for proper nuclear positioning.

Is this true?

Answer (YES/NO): NO